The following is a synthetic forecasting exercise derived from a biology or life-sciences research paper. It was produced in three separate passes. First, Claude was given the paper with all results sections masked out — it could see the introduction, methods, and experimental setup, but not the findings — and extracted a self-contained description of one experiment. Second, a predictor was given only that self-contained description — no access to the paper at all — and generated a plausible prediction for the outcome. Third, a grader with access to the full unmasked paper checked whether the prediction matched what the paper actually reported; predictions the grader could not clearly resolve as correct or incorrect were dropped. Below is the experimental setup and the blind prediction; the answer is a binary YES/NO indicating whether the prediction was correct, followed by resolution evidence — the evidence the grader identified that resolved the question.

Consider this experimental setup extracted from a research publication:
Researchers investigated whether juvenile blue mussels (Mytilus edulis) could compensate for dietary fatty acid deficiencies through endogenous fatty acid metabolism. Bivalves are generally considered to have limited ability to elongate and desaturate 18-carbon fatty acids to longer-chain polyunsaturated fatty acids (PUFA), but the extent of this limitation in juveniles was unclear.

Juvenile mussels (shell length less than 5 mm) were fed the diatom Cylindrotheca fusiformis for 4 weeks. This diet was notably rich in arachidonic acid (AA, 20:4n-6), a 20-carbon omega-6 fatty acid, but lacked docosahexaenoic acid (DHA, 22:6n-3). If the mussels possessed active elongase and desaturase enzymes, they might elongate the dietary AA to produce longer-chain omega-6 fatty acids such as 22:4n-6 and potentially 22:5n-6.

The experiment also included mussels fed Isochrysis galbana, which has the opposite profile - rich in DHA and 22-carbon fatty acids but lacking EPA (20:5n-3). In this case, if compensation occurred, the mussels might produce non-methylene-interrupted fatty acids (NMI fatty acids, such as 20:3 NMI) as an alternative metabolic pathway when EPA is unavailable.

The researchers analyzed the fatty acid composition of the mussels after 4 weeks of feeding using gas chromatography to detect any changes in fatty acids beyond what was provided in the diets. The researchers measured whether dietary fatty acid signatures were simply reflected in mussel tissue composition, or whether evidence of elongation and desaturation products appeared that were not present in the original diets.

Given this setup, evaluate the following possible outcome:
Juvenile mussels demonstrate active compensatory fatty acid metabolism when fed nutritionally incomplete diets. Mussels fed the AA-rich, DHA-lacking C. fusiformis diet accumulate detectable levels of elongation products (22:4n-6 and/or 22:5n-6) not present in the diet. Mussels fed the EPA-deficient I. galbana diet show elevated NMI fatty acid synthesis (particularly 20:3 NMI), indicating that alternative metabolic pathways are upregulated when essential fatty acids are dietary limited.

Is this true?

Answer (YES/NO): NO